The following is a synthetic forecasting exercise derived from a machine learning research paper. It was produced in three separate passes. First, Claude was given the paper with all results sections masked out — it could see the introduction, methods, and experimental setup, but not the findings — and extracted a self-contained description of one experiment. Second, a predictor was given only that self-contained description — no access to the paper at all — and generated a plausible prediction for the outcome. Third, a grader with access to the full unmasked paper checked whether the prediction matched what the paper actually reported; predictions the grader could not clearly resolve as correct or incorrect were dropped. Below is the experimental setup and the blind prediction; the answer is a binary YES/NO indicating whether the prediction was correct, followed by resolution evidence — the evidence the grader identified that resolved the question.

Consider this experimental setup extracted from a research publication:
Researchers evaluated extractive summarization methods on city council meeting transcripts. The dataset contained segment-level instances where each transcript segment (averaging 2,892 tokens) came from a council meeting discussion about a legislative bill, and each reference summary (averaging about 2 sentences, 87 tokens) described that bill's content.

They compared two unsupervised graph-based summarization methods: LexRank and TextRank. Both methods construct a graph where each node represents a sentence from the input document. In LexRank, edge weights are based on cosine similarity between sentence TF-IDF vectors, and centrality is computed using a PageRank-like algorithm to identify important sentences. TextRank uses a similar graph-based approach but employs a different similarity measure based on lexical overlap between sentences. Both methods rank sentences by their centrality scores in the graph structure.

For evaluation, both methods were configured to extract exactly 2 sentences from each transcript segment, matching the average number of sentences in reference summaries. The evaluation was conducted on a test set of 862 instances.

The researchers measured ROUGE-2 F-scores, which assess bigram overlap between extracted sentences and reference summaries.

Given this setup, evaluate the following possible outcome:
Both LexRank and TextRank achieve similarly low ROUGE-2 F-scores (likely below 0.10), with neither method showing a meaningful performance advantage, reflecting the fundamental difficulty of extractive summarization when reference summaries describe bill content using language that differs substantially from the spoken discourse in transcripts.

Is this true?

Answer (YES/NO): NO